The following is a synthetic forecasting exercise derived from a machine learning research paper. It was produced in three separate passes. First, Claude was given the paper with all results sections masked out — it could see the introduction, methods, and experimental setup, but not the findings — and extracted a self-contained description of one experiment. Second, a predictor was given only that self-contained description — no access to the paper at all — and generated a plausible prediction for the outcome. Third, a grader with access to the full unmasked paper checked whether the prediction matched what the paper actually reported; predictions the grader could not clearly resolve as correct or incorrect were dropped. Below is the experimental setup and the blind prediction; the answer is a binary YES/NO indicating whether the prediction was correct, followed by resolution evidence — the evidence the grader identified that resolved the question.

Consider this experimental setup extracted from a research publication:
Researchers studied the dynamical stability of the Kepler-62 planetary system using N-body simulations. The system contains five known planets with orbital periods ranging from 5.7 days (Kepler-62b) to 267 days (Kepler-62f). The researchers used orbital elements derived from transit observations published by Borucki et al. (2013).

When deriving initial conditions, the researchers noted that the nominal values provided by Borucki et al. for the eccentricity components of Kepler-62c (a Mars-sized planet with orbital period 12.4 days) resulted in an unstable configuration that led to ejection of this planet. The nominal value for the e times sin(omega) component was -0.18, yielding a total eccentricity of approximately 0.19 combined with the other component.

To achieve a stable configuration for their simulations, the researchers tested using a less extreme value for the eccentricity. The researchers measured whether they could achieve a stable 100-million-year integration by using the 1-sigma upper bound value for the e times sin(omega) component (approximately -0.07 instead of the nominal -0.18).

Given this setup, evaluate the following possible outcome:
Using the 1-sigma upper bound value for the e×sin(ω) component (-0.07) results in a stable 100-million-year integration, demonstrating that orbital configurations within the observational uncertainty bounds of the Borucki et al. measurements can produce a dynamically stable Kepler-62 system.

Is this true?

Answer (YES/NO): YES